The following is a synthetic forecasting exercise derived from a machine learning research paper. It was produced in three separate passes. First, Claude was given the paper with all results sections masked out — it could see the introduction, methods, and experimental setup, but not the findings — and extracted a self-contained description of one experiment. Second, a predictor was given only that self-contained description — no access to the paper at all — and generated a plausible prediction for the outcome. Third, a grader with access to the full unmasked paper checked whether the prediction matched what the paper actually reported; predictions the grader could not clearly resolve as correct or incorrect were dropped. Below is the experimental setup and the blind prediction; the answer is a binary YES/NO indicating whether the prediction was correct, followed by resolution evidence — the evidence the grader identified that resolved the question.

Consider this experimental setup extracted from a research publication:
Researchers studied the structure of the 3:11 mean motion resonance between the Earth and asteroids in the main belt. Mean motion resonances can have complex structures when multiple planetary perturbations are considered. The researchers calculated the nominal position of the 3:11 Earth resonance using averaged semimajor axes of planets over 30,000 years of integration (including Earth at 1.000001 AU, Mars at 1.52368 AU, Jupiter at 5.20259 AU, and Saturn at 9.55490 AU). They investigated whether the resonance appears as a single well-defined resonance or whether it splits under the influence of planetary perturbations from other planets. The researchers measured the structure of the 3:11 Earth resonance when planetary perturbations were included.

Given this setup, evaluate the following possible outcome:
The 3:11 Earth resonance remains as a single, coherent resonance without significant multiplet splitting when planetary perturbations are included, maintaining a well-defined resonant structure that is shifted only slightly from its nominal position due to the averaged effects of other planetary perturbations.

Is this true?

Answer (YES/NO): NO